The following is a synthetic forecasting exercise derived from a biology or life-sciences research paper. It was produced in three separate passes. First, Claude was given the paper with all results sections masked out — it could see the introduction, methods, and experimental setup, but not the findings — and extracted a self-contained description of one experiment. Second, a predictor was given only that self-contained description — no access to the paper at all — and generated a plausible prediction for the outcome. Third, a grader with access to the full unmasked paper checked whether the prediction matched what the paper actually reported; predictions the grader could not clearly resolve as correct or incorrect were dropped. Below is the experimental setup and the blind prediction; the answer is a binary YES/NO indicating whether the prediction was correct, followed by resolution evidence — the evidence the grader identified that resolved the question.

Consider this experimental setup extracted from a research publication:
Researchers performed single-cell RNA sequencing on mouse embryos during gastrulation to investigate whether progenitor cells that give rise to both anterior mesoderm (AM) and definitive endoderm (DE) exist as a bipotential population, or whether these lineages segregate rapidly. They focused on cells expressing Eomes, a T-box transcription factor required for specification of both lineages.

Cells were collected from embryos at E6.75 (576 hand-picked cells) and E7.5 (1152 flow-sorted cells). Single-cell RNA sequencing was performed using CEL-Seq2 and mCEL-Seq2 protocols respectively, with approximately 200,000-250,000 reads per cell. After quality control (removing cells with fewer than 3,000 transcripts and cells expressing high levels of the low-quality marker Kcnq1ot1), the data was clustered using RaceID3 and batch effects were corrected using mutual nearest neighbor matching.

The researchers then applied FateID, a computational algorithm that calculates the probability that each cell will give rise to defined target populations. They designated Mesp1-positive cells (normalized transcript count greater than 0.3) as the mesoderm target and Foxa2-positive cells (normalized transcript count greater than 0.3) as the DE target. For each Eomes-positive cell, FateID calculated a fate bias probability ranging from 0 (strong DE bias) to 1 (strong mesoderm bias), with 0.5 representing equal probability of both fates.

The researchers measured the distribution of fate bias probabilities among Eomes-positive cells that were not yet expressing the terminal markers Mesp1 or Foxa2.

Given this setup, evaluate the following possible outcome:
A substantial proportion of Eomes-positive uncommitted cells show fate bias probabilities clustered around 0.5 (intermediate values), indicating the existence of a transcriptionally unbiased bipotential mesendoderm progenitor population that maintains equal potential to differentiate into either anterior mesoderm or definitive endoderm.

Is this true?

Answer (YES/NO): NO